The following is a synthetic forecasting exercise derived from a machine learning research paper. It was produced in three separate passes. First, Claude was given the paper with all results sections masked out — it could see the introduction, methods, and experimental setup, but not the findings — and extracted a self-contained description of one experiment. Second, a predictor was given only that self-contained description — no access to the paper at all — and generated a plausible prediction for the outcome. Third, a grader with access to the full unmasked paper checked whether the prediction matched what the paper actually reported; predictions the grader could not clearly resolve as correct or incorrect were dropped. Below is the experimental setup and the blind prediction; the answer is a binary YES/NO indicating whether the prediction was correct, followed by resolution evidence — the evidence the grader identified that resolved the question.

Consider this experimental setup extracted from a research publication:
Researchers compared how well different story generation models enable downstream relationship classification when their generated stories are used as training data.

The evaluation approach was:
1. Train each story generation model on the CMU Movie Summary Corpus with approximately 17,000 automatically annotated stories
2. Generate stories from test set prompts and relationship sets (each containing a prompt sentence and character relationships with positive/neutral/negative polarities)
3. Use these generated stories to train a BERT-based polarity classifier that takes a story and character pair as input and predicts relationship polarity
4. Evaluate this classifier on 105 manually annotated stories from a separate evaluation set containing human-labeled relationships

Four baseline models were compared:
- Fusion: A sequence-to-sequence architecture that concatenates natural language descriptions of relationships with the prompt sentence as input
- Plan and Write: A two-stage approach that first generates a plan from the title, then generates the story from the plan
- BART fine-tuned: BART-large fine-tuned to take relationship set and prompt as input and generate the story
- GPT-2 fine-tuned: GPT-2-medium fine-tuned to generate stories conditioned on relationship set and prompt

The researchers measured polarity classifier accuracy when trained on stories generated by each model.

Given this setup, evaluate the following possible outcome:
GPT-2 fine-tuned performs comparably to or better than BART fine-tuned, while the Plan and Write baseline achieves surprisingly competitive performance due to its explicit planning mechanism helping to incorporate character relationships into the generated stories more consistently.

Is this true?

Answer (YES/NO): NO